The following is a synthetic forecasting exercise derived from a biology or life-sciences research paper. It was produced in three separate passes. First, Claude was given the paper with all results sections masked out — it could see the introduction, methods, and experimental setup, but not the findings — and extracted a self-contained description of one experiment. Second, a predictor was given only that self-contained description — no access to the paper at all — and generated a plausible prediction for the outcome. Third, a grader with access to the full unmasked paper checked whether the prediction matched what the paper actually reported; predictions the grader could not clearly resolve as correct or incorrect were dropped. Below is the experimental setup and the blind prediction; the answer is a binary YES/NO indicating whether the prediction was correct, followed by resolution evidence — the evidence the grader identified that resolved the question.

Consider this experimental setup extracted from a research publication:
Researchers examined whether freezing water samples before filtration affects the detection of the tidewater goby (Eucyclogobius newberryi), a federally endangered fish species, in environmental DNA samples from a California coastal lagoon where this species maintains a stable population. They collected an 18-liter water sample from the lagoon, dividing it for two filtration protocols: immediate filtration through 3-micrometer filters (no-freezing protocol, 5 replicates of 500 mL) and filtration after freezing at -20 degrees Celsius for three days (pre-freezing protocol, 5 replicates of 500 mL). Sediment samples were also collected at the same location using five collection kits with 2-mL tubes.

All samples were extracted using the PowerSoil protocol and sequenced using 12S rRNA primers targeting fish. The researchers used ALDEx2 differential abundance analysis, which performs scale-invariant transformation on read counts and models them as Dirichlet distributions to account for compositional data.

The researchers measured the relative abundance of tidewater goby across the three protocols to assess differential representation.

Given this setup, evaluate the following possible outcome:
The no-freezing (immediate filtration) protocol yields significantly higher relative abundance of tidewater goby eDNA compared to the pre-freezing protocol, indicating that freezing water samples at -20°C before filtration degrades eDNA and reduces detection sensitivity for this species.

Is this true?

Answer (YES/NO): NO